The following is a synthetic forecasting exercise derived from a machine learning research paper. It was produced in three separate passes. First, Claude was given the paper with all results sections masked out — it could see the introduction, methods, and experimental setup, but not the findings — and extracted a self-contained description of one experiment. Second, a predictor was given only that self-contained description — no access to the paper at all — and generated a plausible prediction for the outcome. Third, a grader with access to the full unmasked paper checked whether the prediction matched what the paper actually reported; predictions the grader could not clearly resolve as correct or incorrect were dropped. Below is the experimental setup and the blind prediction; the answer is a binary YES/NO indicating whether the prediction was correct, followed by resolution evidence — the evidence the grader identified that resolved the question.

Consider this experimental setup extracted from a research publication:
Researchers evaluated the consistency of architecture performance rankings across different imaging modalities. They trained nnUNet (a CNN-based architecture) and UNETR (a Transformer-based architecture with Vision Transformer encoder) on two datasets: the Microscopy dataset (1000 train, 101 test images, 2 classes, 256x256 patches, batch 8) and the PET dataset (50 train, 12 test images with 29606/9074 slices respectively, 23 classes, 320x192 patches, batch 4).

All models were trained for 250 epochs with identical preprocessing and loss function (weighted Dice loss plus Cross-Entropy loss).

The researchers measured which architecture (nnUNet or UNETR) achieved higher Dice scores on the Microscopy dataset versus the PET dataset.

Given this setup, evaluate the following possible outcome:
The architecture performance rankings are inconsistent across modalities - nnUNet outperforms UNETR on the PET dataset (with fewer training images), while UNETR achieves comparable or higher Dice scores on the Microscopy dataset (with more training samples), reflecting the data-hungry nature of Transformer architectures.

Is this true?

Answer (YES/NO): YES